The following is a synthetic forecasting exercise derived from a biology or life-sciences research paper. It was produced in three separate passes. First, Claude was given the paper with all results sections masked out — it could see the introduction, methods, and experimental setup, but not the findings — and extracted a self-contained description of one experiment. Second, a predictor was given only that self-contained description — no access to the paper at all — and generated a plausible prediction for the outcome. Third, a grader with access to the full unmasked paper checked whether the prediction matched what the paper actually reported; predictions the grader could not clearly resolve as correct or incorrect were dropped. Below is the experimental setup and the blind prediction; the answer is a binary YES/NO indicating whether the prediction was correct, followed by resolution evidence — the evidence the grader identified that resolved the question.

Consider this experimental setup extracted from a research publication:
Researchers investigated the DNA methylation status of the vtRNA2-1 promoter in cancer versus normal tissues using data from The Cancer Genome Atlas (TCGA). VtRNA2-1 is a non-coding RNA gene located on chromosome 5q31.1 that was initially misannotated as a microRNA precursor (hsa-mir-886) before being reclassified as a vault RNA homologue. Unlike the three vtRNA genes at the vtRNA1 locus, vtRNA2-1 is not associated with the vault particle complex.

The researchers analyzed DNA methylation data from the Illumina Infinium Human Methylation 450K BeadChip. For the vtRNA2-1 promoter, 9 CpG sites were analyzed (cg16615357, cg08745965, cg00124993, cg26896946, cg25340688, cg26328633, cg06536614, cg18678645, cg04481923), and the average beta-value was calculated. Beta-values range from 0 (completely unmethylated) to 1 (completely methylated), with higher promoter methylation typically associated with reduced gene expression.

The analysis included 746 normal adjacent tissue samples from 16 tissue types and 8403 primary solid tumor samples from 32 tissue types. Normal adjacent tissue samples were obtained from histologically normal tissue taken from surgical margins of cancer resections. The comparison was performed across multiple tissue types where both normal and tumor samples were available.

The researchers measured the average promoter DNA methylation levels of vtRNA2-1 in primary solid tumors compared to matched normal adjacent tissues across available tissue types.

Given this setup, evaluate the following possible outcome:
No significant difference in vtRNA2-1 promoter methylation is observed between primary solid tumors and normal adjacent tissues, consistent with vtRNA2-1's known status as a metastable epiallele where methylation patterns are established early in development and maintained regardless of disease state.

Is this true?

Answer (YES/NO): NO